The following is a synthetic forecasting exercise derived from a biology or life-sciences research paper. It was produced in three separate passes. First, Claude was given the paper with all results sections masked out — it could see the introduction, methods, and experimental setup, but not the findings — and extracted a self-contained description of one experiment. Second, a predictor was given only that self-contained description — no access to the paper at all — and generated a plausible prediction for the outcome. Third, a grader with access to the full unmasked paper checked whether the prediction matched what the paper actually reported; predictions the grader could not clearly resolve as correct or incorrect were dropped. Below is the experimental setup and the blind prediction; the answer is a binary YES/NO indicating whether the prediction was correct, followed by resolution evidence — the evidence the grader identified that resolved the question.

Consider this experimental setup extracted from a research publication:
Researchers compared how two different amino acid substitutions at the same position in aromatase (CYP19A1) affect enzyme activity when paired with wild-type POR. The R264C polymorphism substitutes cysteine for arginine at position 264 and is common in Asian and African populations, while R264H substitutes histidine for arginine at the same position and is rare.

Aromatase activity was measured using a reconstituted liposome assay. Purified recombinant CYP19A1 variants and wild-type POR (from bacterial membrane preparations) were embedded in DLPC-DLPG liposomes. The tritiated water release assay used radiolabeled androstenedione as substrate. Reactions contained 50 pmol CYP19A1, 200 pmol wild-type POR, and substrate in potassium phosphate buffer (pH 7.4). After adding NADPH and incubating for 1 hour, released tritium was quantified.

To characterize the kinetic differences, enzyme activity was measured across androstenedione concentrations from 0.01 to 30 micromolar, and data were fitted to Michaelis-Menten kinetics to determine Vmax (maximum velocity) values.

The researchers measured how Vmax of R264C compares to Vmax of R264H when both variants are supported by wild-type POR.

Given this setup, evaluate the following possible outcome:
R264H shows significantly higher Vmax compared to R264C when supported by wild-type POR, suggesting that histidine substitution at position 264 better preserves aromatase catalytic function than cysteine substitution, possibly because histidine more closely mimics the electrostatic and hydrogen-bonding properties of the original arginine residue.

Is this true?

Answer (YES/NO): YES